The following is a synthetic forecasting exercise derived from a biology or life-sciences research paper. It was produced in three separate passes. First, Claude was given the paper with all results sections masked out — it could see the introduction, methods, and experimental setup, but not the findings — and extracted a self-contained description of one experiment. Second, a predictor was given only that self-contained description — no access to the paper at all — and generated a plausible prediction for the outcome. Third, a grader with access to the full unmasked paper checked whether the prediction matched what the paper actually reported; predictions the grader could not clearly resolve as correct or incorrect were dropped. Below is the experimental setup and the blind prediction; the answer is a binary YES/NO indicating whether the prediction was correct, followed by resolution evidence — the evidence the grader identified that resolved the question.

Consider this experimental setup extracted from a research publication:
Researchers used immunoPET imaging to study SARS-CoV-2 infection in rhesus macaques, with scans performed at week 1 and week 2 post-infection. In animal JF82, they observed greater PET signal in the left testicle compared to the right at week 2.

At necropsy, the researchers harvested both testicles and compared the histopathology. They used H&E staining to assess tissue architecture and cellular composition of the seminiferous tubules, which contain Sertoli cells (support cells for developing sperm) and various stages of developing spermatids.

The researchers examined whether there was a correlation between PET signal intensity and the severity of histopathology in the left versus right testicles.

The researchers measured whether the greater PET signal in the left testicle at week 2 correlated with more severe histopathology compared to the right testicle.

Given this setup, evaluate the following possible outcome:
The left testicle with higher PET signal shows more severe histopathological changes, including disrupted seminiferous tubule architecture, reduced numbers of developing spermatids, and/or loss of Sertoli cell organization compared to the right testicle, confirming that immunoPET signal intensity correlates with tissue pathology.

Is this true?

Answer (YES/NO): YES